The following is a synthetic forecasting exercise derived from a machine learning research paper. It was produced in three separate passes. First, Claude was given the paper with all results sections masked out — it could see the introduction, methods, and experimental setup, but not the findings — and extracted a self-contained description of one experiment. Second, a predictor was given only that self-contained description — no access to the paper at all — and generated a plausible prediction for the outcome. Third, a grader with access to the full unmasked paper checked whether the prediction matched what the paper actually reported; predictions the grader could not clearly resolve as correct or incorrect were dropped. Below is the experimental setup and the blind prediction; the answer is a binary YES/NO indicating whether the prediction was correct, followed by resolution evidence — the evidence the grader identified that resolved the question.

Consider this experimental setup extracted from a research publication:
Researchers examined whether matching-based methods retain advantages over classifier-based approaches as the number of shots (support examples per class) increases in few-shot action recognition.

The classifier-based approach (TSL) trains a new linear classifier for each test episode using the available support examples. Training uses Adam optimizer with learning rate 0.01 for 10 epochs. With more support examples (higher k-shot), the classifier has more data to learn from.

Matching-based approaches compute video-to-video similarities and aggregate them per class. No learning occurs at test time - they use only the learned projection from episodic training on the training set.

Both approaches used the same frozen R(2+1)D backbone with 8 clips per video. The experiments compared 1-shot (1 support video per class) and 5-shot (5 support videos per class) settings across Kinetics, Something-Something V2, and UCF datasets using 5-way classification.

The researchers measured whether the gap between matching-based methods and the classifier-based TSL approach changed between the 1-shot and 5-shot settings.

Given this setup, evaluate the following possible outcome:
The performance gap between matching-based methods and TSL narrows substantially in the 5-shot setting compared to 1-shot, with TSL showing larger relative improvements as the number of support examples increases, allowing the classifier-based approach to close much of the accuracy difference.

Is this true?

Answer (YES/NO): YES